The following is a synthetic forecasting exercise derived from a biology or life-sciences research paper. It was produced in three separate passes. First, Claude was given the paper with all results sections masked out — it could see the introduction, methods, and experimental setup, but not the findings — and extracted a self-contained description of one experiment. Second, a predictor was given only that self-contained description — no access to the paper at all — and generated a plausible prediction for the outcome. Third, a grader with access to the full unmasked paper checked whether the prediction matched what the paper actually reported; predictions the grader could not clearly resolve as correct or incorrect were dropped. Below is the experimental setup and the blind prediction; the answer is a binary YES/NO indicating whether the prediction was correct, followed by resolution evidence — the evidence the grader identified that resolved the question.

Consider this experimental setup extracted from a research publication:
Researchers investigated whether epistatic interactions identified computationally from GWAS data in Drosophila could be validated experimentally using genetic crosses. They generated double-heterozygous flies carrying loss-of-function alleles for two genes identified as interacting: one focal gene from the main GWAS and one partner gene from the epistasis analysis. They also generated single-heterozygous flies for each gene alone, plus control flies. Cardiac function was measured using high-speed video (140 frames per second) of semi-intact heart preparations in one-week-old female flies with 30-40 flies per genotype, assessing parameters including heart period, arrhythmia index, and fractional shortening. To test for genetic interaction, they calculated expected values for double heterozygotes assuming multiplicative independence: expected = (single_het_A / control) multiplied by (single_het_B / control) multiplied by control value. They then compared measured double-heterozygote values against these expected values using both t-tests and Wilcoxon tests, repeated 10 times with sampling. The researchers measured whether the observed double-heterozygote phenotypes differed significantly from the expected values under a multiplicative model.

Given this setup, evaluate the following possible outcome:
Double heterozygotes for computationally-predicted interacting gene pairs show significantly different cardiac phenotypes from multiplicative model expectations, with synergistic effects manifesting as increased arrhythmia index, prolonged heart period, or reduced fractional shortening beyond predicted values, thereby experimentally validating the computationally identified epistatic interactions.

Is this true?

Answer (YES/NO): NO